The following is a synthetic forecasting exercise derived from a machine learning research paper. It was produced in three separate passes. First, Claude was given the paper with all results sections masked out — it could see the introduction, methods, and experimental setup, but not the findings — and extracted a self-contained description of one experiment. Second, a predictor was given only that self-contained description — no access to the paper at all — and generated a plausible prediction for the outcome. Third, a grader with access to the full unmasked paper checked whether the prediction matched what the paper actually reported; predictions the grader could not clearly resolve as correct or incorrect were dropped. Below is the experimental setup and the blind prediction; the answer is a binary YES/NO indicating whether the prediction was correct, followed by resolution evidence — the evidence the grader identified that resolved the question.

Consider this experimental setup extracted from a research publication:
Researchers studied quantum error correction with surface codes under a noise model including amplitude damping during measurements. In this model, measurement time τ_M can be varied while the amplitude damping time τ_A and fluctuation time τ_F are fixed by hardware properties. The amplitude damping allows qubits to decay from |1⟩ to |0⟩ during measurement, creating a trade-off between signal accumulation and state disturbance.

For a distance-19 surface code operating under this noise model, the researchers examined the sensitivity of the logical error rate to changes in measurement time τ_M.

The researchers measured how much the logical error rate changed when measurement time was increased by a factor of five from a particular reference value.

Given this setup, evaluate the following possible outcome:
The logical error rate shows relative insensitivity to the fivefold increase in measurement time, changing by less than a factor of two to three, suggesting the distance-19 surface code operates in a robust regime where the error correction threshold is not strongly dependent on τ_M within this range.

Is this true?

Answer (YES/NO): NO